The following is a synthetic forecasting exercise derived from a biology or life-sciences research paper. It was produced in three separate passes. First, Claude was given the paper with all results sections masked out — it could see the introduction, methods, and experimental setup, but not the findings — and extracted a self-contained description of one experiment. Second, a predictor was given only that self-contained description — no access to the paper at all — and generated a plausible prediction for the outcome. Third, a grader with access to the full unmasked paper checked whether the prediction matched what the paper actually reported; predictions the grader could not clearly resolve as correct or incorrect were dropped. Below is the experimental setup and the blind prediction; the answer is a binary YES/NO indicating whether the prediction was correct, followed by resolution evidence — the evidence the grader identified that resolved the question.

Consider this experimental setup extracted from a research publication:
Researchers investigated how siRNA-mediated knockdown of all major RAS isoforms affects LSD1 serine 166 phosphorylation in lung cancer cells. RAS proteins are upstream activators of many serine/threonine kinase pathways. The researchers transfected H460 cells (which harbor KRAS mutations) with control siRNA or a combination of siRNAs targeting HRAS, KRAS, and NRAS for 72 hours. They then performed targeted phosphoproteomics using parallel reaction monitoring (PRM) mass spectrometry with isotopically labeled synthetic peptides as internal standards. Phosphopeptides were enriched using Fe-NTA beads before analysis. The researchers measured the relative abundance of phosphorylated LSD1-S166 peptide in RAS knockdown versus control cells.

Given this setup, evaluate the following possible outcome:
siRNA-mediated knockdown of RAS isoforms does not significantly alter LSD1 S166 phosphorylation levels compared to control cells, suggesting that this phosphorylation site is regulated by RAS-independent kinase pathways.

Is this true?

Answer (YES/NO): NO